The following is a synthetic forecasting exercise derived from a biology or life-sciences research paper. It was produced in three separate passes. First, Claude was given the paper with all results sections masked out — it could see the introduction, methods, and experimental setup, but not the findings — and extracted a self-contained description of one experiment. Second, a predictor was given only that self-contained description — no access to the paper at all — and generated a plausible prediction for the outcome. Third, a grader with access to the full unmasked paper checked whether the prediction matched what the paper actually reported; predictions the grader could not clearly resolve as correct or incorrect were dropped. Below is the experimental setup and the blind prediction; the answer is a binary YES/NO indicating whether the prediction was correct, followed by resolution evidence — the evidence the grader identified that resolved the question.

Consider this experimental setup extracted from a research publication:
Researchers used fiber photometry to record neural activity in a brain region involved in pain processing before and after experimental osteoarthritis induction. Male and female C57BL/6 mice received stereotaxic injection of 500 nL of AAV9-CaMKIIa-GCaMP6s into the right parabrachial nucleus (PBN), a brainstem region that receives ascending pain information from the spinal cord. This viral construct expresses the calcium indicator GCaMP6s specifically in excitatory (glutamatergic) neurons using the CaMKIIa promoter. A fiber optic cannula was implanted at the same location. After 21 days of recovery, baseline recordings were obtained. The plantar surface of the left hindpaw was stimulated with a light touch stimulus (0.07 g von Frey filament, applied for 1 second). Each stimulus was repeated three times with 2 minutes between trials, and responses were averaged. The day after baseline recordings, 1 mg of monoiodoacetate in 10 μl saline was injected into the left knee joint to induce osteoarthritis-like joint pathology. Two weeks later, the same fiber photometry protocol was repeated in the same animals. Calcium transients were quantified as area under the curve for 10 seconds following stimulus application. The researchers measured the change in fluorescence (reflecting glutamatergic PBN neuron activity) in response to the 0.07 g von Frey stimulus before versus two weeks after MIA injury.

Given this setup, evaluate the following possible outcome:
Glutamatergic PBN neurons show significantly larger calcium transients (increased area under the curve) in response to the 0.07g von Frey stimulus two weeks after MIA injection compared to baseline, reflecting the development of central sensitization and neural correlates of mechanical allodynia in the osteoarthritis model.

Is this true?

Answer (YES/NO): YES